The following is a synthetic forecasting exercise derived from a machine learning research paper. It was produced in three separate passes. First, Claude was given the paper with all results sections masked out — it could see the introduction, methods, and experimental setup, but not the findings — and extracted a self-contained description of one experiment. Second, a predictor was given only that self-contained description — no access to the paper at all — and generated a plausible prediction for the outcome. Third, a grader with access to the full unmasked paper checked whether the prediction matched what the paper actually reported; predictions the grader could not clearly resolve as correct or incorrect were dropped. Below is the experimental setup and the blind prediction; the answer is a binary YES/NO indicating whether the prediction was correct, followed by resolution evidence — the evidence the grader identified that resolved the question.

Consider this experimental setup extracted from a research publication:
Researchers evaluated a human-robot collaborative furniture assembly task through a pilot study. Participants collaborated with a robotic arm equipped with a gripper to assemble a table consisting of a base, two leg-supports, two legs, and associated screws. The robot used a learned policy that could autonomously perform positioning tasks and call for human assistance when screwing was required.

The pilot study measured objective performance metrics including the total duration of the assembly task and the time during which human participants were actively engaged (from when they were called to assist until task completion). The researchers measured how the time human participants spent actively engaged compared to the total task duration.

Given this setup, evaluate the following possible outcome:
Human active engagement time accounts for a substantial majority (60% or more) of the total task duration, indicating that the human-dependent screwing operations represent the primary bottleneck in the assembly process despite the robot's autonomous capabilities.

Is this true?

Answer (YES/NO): YES